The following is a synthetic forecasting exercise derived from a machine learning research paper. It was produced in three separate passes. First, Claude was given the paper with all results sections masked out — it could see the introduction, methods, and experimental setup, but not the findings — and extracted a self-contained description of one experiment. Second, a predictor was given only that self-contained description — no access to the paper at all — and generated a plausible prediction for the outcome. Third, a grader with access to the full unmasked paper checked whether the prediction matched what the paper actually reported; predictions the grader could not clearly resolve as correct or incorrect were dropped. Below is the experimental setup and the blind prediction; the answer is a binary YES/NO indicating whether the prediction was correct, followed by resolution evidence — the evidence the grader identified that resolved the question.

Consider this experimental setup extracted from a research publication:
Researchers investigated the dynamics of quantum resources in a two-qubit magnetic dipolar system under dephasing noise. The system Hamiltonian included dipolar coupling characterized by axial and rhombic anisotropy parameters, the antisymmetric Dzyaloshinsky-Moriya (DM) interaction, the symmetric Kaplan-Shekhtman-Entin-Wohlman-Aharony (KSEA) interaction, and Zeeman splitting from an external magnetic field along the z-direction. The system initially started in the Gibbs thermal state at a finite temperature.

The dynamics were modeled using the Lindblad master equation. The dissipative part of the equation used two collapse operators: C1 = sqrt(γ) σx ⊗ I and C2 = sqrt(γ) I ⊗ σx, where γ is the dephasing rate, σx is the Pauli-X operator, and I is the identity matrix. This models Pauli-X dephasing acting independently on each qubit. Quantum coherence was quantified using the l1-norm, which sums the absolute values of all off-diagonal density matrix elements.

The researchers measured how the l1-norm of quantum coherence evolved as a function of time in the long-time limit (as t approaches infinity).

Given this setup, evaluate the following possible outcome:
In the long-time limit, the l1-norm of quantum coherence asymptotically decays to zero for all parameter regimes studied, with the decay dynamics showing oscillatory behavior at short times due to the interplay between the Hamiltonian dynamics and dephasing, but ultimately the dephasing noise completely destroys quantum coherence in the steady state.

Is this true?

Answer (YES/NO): YES